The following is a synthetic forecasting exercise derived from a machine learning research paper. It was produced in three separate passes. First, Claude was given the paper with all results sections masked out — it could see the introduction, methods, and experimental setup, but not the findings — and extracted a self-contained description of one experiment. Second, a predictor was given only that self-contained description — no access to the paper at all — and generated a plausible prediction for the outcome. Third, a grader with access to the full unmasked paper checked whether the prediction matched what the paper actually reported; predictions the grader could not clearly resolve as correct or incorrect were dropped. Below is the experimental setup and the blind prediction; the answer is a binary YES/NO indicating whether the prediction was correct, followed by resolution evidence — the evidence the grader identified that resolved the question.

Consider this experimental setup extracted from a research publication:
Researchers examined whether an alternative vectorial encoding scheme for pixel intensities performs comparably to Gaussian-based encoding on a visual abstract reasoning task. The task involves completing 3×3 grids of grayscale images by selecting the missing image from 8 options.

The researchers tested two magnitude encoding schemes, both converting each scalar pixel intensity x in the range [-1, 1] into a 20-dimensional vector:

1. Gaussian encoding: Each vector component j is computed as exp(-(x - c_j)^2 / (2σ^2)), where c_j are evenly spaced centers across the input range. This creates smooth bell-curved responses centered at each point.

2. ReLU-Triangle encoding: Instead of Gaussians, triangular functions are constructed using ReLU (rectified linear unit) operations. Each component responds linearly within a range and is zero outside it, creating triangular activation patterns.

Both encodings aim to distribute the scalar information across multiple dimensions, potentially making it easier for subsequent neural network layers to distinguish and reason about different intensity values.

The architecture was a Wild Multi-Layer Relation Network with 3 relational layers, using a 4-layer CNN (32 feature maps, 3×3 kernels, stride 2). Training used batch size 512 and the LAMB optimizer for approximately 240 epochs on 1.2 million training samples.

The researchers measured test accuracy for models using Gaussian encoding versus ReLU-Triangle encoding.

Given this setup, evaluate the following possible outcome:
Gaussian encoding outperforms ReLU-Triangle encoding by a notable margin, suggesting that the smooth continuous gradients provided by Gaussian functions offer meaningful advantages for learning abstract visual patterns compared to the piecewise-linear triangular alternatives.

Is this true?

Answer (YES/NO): NO